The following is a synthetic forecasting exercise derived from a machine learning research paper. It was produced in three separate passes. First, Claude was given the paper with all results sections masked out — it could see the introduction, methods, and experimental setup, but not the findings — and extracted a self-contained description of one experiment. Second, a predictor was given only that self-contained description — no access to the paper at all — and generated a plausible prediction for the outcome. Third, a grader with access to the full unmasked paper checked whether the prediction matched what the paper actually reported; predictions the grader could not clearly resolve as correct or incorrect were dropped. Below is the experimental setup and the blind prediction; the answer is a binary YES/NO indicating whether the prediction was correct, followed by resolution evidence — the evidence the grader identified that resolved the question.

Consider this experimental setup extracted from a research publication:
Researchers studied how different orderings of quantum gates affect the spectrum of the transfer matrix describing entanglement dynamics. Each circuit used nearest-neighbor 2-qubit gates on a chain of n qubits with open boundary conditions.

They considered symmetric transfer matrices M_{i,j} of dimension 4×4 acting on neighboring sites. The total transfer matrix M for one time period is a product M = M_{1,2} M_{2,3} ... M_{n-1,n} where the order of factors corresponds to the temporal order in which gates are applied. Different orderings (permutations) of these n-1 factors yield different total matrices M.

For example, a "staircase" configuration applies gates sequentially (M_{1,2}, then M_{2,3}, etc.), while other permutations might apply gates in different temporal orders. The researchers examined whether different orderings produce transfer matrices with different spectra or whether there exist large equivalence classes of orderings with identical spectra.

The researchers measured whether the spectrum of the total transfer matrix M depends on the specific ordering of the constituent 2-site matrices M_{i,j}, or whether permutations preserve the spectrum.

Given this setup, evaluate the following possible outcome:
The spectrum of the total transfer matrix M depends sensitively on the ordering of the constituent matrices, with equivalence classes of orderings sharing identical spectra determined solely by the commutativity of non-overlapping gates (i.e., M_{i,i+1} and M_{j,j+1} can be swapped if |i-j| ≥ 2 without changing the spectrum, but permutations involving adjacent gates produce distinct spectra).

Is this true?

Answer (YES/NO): NO